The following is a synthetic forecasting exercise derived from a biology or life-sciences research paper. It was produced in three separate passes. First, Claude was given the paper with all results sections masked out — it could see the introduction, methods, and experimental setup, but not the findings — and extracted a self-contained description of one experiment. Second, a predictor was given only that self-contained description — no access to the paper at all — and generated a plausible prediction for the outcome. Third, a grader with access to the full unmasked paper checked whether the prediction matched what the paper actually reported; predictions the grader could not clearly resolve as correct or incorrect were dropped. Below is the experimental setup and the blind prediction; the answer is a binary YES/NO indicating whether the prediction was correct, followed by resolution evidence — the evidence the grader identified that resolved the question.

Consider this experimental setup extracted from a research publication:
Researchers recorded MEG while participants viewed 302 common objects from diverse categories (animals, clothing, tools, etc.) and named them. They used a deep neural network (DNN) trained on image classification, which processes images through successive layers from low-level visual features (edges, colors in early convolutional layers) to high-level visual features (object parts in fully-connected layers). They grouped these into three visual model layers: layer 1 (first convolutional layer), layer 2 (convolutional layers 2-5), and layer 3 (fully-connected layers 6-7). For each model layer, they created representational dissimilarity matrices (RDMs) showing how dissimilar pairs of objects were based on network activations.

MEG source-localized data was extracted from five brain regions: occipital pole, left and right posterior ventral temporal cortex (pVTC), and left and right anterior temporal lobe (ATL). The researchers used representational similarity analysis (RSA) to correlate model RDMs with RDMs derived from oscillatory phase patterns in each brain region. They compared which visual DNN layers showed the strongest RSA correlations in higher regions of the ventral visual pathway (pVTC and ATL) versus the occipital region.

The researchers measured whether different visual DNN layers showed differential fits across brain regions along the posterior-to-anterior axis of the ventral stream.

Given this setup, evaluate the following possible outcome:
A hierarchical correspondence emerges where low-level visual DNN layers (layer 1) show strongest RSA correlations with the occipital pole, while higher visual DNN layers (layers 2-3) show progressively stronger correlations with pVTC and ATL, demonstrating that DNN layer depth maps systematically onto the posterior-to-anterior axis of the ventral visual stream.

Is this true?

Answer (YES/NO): NO